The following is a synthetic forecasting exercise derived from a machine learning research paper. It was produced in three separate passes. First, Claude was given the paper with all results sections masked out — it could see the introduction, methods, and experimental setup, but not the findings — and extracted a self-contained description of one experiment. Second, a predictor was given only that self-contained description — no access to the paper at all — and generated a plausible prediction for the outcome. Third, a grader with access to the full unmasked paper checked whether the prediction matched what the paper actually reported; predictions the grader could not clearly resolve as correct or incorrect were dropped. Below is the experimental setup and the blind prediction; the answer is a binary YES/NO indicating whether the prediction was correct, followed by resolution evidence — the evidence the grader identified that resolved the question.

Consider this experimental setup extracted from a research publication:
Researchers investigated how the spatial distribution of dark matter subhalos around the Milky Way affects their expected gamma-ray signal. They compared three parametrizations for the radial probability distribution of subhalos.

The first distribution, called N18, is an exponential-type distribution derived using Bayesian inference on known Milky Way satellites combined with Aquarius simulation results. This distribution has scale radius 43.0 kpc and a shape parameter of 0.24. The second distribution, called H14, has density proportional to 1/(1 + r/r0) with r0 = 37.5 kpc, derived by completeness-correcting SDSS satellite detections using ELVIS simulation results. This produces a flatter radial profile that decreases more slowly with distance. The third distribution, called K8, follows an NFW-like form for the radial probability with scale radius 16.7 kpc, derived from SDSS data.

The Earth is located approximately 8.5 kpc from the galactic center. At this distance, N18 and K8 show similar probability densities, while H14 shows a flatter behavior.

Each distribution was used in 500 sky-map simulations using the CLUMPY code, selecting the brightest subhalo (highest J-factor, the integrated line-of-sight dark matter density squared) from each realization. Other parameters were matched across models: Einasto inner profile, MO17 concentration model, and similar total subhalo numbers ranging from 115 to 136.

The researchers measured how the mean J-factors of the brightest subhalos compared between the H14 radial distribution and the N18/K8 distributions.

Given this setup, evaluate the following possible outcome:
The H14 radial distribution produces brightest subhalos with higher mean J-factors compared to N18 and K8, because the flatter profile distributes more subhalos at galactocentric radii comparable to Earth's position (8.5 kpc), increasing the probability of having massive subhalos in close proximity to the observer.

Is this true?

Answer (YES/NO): NO